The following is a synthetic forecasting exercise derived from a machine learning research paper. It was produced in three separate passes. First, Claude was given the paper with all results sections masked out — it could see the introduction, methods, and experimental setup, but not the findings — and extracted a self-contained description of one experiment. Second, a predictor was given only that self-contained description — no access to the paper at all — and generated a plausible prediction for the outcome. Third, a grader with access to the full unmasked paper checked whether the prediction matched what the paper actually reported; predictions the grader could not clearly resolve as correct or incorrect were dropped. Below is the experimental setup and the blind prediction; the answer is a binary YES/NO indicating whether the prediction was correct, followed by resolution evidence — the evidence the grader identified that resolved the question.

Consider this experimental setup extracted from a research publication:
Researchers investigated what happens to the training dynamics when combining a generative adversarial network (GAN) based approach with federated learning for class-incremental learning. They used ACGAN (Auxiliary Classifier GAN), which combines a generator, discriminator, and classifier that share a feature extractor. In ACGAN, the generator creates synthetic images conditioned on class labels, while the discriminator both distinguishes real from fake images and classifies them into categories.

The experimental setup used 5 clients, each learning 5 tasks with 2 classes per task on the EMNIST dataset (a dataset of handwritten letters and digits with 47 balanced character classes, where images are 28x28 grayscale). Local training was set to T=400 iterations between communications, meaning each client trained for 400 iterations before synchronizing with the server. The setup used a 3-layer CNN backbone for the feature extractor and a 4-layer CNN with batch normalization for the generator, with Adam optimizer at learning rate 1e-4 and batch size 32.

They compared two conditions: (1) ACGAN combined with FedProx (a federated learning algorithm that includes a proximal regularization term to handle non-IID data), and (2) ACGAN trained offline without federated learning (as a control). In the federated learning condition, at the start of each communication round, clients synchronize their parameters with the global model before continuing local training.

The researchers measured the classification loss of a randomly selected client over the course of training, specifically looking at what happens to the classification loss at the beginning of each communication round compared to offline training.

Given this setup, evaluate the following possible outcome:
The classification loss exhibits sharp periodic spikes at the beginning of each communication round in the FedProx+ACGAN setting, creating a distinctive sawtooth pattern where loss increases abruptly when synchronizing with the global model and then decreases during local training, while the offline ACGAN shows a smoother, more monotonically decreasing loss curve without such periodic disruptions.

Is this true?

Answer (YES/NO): YES